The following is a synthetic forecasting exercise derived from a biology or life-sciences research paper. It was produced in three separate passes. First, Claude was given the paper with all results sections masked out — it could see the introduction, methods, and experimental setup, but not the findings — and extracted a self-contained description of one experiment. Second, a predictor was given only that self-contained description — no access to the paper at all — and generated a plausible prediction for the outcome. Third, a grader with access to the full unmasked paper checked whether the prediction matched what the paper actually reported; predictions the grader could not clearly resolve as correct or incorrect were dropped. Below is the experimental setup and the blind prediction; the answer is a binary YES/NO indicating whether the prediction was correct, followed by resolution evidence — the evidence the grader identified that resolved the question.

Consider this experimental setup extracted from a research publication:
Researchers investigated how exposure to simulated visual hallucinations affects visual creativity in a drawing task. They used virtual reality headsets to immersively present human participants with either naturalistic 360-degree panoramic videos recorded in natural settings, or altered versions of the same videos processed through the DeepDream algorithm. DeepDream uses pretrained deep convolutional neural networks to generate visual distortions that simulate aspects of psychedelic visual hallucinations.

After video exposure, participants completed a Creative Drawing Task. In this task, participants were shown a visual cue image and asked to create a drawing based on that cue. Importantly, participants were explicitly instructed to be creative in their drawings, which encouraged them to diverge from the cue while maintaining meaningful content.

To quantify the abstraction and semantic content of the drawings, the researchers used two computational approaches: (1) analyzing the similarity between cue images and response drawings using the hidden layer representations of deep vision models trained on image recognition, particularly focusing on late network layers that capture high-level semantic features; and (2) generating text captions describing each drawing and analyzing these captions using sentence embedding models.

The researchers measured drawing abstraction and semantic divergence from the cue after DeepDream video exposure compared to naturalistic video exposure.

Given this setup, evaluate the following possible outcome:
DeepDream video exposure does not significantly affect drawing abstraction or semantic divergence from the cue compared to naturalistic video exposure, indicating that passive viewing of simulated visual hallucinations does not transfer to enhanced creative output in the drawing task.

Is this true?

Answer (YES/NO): NO